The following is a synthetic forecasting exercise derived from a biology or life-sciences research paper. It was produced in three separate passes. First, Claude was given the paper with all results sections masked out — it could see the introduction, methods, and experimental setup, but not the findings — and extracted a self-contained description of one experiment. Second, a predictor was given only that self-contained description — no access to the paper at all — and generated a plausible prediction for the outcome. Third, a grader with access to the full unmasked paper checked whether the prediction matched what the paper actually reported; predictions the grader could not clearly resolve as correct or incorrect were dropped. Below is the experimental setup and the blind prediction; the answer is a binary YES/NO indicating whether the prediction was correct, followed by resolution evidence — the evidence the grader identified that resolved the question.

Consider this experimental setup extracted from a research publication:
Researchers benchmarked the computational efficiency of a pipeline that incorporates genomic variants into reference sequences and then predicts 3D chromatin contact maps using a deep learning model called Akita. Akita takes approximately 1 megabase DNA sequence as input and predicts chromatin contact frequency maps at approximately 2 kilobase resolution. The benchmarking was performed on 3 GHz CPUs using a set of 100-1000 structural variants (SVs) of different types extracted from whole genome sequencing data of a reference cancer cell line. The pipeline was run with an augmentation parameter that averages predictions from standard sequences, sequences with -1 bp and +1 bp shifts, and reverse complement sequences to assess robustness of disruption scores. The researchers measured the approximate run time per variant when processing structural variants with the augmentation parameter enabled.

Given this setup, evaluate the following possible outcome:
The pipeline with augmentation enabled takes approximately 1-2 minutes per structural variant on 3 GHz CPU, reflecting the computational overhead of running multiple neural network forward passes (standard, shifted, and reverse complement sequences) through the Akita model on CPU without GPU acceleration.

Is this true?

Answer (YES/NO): NO